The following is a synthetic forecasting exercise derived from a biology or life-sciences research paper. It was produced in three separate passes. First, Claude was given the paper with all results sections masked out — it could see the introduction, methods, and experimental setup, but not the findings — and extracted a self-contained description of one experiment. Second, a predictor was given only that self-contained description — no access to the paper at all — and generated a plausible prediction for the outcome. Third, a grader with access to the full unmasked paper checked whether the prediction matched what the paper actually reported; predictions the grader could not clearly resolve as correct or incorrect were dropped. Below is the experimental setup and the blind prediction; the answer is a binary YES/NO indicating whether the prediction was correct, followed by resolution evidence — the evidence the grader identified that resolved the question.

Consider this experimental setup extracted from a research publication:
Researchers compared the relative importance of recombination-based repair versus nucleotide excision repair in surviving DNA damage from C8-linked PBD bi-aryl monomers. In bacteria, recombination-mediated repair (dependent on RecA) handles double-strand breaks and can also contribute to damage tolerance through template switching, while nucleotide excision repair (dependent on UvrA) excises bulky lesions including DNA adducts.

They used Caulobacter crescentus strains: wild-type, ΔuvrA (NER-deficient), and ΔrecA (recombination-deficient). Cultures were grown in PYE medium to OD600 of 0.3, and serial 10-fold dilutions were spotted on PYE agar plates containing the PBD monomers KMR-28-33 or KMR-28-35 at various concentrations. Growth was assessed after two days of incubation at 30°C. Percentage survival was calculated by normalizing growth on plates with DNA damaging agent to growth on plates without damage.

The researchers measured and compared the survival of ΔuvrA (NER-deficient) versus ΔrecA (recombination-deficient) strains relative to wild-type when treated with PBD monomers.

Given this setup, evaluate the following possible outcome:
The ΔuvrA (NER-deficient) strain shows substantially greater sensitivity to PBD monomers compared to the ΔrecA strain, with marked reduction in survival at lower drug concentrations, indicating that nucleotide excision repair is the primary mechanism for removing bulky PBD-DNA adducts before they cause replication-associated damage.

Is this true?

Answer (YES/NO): YES